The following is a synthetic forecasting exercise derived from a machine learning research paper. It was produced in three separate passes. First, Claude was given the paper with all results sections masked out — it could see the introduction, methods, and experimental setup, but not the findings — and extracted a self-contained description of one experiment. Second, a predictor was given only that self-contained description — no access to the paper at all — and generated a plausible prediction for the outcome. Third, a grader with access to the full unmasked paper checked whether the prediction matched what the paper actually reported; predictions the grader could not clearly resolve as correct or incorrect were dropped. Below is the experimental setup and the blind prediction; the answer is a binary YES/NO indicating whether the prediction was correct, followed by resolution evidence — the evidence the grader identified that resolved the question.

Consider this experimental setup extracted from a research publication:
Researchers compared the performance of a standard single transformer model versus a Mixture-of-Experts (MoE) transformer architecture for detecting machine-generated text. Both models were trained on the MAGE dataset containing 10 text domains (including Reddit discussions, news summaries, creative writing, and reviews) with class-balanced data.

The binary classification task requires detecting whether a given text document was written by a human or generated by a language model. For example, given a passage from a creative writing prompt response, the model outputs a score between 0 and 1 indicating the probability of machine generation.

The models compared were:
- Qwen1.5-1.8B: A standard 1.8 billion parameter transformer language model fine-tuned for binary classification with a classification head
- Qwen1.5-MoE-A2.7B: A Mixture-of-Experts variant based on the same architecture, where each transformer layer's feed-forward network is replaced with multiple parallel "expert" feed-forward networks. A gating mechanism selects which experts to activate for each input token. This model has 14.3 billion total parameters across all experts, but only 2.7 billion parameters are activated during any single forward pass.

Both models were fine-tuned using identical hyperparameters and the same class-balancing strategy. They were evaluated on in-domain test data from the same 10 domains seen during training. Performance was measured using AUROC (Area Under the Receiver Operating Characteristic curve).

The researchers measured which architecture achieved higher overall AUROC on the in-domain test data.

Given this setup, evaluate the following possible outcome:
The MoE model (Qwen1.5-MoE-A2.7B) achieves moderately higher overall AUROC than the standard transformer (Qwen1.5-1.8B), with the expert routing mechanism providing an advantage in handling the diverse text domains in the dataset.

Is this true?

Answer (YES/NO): NO